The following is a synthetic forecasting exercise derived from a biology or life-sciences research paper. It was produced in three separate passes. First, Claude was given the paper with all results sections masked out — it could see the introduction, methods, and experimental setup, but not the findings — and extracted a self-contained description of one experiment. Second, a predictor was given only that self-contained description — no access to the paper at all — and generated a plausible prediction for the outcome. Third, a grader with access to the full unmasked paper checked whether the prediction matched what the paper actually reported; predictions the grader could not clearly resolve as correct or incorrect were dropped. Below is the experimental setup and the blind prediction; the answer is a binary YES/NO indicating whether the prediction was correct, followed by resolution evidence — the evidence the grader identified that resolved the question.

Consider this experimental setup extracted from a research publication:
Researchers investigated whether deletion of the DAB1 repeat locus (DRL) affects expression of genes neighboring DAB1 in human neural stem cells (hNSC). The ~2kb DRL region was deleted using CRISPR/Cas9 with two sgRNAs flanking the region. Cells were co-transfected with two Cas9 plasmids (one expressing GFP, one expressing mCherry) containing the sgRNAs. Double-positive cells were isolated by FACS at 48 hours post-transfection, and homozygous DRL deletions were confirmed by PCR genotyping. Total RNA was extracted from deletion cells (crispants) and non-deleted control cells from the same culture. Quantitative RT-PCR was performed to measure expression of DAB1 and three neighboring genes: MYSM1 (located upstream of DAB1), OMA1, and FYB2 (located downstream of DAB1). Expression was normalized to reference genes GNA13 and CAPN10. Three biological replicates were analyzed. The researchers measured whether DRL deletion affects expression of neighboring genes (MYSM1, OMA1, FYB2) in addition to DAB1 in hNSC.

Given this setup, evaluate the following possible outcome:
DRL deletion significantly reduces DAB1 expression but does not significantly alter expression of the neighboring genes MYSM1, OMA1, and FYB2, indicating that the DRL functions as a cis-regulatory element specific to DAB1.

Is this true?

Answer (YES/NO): YES